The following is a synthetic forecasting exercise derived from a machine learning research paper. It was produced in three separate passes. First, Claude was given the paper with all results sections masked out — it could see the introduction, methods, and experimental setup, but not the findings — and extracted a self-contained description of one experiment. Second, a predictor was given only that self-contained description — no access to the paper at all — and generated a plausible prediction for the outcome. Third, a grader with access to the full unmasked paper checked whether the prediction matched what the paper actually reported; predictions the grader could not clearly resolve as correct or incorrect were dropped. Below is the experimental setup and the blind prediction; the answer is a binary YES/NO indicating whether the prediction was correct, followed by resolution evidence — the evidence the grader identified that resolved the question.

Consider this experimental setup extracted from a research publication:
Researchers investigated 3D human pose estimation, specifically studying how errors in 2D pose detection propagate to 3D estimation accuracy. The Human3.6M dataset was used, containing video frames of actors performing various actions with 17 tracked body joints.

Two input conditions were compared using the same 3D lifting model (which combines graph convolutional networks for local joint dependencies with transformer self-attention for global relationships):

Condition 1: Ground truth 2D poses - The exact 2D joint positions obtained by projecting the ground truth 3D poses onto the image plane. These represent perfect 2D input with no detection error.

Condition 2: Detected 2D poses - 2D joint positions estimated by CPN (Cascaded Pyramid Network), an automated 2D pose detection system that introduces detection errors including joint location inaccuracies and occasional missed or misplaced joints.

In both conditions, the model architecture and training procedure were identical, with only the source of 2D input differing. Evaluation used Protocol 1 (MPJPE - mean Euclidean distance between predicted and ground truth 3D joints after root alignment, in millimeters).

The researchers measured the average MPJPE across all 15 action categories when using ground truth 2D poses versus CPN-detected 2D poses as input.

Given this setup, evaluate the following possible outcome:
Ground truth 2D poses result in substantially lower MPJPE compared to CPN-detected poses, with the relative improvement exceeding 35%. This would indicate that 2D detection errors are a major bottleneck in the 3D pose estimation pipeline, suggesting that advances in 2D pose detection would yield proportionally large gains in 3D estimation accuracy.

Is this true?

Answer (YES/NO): NO